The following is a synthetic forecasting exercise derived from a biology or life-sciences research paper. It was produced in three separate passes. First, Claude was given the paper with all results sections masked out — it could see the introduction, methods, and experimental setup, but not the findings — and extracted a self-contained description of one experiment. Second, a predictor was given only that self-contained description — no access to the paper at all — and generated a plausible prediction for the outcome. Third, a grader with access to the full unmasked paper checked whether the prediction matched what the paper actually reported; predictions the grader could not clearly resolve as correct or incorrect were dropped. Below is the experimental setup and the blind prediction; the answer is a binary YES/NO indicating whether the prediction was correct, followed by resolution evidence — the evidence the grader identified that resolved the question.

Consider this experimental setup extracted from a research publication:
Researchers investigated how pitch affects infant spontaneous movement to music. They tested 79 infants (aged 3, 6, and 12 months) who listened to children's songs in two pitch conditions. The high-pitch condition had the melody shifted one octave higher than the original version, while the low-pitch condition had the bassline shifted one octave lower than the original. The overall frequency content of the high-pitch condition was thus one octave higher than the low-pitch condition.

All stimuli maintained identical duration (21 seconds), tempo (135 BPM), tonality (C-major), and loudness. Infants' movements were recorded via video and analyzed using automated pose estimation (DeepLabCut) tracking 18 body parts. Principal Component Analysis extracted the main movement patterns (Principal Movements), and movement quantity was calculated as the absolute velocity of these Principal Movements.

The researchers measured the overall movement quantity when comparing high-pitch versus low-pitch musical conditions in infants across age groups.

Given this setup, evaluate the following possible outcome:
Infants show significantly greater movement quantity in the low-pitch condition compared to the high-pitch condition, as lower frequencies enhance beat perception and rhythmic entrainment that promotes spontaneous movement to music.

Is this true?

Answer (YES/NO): NO